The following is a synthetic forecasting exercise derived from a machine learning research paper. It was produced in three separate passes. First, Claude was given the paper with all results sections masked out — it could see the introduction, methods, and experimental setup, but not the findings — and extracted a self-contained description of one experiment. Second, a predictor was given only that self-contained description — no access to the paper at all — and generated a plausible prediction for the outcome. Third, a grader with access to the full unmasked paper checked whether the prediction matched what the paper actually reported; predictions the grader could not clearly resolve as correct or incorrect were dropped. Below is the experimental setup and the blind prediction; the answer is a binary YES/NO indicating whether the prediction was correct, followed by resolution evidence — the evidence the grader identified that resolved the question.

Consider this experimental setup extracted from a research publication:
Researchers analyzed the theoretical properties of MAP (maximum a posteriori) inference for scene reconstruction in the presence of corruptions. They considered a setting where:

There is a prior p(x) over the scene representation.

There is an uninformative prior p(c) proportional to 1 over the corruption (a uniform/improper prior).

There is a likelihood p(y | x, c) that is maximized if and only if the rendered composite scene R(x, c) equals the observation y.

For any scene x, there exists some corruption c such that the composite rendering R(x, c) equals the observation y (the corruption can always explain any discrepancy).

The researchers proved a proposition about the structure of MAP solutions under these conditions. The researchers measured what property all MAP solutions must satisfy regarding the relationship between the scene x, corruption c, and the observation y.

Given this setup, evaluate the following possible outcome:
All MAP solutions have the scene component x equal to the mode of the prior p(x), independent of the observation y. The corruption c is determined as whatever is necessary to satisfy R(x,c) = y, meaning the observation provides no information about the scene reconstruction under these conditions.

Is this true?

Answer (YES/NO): YES